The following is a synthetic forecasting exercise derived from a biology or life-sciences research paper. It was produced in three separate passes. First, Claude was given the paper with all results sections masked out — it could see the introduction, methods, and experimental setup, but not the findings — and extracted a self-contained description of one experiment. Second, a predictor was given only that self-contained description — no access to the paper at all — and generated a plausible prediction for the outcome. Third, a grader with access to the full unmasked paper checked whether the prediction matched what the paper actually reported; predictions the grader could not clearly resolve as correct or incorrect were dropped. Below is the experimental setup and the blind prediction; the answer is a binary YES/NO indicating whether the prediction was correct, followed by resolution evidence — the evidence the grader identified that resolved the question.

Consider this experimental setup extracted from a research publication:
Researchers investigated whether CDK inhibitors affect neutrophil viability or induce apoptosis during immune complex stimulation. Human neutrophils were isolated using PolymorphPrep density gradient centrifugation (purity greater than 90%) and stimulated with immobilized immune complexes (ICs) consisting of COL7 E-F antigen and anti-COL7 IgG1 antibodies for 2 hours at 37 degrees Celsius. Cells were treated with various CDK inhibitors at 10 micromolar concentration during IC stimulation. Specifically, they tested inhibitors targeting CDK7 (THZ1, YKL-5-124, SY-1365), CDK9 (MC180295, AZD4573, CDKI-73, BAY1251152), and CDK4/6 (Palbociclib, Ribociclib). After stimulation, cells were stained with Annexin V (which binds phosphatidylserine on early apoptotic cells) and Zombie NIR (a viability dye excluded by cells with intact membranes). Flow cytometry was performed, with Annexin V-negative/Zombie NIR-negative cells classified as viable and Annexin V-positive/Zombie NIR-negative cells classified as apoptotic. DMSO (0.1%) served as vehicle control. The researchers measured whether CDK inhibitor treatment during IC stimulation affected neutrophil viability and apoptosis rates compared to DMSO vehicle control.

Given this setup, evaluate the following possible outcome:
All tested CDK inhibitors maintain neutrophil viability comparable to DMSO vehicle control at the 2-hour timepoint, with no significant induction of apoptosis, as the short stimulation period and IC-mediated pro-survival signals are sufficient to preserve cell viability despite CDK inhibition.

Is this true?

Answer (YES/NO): NO